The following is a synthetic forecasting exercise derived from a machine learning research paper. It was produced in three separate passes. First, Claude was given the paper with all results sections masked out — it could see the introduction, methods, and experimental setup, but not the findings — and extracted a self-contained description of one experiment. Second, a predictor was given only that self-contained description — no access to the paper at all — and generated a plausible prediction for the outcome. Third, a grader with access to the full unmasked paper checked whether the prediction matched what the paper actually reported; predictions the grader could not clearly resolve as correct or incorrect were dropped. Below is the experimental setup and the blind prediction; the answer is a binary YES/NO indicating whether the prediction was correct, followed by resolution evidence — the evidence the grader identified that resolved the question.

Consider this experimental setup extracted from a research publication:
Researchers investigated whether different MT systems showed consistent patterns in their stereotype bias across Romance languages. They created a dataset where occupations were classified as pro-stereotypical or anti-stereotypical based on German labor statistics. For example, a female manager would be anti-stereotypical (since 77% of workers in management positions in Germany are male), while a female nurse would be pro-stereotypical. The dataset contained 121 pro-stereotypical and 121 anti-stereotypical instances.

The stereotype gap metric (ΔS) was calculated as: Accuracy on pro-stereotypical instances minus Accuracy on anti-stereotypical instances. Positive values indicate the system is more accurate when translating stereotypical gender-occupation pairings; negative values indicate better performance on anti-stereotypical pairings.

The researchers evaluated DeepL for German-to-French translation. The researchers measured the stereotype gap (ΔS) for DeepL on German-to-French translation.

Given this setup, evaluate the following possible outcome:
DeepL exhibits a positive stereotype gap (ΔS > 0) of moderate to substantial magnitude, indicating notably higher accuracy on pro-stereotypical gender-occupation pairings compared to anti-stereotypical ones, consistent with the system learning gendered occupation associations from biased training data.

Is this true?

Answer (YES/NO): NO